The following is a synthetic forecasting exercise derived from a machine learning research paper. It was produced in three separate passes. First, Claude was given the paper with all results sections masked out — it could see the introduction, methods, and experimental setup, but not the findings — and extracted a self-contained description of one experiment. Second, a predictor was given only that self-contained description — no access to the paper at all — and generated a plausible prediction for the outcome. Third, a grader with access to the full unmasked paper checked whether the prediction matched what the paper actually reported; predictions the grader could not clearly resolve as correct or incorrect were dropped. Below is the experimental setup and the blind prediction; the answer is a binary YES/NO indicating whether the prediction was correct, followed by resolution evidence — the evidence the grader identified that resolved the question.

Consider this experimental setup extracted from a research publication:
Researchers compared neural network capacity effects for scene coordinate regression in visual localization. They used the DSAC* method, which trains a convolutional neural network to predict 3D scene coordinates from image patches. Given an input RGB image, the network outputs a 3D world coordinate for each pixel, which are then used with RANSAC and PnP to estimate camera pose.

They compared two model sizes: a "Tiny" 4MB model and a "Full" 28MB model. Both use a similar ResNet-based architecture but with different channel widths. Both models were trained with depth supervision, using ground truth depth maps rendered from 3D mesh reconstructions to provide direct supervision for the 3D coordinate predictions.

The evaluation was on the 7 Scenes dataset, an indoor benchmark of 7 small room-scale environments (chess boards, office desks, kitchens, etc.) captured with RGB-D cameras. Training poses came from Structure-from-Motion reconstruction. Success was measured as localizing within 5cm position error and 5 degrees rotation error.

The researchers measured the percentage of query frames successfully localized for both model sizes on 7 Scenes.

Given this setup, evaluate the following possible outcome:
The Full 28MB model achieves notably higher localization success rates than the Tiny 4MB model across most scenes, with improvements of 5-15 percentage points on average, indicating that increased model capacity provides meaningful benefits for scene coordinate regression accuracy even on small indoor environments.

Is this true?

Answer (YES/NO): YES